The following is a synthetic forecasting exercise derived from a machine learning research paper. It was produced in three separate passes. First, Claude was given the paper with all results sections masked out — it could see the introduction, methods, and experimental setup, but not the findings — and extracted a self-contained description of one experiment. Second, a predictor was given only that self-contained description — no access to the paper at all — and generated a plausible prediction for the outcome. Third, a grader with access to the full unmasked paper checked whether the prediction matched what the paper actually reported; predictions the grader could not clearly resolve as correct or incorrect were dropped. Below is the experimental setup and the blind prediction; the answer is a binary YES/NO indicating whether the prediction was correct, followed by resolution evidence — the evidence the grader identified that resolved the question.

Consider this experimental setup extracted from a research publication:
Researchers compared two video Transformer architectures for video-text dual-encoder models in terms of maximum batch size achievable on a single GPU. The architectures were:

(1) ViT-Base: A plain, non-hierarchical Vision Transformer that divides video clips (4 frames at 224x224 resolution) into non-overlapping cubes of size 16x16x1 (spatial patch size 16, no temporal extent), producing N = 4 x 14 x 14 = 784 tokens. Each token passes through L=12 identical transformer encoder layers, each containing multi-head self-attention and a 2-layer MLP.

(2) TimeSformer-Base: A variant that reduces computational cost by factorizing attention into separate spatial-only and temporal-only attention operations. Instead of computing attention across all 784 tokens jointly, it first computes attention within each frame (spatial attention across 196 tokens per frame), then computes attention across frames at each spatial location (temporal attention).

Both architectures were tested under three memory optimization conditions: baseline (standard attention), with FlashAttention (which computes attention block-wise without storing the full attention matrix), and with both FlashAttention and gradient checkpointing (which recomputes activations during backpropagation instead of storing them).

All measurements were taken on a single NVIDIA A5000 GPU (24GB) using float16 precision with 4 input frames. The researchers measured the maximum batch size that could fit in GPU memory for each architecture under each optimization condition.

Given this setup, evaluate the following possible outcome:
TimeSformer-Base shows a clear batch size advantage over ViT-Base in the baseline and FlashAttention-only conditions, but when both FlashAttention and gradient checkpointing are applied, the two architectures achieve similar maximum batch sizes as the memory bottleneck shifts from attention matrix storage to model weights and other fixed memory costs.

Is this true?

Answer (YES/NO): NO